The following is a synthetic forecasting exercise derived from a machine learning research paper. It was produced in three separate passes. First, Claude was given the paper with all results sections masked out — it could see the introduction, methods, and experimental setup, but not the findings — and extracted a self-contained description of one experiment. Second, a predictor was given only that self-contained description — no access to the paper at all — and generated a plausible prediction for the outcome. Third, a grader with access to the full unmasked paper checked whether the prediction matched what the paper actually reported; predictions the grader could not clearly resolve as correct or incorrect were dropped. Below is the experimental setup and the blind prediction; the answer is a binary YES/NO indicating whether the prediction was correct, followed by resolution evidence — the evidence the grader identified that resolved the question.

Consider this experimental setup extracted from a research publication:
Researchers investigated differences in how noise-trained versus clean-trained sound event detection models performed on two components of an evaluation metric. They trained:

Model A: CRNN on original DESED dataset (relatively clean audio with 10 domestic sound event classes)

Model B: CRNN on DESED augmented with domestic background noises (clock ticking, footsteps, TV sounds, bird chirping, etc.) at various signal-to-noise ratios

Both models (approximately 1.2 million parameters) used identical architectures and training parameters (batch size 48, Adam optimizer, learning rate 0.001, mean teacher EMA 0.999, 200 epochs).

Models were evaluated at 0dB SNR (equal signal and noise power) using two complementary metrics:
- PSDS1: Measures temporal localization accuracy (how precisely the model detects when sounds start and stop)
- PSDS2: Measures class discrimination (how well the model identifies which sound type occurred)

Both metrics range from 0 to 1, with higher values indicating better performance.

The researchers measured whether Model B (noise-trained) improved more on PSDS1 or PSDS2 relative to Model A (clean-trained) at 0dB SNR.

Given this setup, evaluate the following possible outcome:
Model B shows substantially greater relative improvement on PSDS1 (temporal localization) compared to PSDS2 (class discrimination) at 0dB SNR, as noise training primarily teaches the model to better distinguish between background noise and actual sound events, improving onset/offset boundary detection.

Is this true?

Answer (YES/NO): NO